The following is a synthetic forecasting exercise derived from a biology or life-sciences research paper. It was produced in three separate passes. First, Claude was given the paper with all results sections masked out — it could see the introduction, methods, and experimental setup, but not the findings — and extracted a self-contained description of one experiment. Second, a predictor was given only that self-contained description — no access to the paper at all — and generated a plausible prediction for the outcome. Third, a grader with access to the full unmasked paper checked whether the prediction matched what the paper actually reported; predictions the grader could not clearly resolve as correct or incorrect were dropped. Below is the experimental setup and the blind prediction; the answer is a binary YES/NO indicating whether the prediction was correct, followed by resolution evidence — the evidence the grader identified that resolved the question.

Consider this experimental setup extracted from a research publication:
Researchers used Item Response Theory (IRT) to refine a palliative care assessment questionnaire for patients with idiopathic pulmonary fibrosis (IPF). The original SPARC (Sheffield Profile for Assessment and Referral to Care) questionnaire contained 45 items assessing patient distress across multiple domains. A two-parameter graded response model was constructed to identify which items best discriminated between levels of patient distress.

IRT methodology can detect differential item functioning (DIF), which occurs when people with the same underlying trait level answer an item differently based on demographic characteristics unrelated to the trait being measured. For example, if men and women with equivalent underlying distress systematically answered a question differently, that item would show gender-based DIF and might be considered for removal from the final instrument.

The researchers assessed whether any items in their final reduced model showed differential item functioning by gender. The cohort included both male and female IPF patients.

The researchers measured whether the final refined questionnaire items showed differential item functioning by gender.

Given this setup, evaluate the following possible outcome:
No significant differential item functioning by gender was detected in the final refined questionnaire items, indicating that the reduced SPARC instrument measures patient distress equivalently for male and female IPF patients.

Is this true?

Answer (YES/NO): YES